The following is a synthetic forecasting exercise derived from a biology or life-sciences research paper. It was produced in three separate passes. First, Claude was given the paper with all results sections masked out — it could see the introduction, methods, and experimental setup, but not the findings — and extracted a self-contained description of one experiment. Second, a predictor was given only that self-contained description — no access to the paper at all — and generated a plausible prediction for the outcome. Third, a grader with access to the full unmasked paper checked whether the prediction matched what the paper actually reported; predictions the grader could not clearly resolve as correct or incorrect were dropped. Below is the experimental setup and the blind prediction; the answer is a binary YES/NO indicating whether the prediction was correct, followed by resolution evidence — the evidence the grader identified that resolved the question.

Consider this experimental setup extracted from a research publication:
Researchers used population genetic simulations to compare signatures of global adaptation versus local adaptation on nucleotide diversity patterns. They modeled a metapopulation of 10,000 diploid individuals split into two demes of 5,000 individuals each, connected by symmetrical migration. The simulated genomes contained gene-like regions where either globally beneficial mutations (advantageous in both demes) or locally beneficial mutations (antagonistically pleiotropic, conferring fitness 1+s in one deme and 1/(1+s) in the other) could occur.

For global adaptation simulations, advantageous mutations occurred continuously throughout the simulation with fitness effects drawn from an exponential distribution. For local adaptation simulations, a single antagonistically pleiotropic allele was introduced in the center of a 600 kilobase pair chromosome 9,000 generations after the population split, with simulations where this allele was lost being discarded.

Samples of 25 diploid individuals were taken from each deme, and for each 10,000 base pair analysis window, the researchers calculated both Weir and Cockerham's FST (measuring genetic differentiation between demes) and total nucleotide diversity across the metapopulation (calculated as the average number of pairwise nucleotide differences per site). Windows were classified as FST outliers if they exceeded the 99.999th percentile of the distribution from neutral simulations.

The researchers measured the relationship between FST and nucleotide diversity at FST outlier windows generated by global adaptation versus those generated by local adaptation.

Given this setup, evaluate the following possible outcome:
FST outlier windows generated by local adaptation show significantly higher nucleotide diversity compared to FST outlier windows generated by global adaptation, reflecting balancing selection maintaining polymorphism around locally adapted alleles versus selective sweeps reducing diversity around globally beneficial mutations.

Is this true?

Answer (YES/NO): YES